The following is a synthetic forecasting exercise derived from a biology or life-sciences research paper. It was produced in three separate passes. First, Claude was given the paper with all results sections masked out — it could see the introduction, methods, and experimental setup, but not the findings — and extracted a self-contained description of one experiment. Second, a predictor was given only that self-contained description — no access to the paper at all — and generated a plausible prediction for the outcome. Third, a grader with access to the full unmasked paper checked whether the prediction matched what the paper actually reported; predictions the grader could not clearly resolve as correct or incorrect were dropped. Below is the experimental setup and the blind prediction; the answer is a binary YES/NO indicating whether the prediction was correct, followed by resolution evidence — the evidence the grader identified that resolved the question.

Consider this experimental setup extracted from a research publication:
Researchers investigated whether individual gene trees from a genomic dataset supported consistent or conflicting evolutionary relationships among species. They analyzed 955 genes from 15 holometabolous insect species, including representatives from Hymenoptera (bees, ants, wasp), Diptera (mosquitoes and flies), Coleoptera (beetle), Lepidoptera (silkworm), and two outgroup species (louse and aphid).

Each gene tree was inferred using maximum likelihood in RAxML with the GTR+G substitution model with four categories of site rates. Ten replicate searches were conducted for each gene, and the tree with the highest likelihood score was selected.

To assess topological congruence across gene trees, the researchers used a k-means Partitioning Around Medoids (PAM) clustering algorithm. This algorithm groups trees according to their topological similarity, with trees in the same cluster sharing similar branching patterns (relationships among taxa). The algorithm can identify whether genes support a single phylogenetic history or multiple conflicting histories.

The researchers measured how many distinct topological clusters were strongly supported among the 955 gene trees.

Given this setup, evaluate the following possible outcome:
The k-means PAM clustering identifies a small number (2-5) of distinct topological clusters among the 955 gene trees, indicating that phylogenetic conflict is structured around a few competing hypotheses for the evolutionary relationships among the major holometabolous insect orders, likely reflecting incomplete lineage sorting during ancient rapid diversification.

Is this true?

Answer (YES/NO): NO